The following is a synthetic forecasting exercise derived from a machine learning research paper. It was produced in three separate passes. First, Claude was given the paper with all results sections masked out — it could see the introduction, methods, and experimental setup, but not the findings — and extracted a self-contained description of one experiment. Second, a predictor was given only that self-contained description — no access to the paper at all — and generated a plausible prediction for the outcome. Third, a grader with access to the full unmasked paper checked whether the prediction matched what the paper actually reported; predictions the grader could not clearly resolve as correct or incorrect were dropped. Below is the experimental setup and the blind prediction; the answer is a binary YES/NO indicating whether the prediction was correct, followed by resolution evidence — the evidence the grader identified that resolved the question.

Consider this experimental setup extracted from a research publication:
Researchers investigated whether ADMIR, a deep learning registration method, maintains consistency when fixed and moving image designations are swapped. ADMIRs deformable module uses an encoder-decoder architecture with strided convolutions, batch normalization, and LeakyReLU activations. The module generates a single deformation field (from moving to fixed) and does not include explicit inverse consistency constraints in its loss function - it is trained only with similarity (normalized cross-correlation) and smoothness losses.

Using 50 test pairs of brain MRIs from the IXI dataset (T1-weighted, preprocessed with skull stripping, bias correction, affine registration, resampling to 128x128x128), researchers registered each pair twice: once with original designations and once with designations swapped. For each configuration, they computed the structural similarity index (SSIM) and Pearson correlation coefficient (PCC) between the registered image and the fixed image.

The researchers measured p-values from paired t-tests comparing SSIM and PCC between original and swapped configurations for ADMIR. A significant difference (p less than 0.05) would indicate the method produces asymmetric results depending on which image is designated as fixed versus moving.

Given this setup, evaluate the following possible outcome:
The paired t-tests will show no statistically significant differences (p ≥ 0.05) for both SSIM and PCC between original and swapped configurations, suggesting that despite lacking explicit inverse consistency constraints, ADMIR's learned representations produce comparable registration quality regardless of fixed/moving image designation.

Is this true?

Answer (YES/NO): NO